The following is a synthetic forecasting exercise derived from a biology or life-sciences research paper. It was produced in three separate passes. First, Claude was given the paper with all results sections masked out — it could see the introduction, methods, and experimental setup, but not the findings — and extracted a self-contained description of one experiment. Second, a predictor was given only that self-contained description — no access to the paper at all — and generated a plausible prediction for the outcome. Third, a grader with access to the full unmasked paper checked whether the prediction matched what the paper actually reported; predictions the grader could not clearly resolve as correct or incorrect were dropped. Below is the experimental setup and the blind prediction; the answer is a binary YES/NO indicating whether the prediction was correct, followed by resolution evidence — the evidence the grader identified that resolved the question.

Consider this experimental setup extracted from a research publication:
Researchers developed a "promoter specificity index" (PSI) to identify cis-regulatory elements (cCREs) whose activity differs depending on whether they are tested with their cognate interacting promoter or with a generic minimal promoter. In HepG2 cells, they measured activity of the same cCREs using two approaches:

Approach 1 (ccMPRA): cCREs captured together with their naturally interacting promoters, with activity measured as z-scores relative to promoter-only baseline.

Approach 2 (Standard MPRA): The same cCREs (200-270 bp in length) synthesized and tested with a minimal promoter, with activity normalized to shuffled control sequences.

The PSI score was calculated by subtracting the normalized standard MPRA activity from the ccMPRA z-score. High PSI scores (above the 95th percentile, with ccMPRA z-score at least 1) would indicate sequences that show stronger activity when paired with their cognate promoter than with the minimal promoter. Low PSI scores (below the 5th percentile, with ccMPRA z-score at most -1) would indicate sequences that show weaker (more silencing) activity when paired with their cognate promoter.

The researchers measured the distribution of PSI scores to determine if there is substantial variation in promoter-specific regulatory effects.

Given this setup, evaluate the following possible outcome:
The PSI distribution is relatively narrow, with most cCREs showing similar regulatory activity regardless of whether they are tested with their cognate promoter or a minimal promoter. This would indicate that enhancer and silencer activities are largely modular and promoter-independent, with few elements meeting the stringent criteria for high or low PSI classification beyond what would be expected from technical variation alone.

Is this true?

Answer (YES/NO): NO